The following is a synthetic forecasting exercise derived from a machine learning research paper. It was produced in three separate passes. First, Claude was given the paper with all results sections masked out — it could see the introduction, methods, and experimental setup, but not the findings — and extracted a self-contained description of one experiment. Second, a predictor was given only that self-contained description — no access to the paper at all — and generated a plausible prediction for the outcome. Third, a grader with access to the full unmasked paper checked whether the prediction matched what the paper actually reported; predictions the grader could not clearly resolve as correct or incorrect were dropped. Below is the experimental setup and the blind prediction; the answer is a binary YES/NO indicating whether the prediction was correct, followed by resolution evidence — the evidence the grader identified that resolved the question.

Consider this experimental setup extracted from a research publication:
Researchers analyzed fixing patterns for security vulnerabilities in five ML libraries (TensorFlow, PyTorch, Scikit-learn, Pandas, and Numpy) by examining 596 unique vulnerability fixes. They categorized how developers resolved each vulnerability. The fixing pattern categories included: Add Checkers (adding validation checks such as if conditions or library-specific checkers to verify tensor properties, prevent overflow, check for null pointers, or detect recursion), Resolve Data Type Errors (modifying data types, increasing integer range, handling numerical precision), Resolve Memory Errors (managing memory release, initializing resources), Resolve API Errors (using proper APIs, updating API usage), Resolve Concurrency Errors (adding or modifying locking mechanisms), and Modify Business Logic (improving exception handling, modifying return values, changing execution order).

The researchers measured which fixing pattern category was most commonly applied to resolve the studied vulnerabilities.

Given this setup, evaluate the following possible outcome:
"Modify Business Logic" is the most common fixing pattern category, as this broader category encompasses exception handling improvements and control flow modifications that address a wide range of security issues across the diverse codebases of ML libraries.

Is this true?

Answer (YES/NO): NO